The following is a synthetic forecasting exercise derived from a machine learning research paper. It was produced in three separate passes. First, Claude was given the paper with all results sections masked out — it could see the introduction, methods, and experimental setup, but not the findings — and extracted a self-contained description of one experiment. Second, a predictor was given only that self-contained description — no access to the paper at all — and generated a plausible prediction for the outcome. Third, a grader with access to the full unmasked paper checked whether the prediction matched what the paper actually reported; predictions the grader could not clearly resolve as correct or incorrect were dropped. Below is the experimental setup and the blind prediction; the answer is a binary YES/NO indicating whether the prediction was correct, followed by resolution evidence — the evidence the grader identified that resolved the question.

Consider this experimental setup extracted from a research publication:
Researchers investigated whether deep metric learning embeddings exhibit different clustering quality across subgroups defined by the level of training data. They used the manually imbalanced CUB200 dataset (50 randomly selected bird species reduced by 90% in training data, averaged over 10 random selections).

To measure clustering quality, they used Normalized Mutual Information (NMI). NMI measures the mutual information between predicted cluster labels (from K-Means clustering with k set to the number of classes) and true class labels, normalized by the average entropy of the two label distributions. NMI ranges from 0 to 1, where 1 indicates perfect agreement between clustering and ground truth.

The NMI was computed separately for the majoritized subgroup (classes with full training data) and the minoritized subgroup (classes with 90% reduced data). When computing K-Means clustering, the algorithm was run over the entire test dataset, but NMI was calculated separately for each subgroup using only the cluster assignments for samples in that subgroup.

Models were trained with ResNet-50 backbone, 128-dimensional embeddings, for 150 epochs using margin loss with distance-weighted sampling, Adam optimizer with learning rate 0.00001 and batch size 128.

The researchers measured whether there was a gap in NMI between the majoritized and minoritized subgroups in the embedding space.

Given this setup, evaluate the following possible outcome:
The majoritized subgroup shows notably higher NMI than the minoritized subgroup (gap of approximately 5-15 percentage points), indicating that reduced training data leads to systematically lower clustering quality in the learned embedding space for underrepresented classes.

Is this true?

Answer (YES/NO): NO